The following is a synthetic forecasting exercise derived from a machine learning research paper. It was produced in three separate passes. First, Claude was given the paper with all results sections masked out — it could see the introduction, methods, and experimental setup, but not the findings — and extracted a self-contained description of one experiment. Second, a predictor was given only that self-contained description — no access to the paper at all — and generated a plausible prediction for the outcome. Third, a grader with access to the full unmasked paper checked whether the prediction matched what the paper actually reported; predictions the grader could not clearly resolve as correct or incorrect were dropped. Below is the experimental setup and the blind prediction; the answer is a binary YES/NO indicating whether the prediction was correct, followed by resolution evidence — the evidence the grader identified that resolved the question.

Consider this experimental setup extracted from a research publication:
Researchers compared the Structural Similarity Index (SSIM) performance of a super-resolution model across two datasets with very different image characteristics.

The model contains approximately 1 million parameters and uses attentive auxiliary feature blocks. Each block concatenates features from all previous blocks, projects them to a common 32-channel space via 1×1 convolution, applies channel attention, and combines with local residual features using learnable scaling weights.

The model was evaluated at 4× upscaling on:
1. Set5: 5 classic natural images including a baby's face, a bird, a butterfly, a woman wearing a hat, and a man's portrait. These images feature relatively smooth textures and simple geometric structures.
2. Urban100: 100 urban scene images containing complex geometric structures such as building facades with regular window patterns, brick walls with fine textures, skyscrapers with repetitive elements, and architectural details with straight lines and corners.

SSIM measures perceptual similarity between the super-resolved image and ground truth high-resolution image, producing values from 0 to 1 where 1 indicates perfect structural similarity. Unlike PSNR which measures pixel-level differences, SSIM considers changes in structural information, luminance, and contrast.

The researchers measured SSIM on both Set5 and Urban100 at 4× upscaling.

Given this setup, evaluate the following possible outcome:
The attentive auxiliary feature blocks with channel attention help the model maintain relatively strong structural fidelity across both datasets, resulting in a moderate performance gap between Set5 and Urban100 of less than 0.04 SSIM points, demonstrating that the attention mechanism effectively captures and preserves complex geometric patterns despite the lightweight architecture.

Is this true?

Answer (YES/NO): NO